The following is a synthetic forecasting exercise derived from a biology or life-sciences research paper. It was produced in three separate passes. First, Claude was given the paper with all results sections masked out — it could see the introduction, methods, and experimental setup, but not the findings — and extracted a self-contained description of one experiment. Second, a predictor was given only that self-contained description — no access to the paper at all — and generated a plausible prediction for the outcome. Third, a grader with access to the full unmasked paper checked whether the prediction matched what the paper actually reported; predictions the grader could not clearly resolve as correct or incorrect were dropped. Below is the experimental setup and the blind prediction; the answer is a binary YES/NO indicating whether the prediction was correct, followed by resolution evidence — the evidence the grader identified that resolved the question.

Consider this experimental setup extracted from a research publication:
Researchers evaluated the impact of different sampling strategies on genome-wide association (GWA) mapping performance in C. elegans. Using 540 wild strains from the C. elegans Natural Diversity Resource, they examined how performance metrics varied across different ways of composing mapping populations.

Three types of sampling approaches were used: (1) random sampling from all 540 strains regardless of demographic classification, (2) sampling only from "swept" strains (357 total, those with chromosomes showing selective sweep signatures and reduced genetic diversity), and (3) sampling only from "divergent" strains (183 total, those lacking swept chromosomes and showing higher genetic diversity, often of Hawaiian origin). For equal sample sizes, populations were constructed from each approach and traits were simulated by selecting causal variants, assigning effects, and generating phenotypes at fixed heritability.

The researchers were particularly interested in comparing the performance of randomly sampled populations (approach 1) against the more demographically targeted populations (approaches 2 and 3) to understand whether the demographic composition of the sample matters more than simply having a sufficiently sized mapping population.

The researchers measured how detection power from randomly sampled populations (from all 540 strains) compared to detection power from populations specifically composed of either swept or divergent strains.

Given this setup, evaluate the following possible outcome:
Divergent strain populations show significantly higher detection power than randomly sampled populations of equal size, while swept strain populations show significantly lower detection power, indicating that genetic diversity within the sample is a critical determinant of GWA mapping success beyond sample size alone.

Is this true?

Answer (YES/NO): NO